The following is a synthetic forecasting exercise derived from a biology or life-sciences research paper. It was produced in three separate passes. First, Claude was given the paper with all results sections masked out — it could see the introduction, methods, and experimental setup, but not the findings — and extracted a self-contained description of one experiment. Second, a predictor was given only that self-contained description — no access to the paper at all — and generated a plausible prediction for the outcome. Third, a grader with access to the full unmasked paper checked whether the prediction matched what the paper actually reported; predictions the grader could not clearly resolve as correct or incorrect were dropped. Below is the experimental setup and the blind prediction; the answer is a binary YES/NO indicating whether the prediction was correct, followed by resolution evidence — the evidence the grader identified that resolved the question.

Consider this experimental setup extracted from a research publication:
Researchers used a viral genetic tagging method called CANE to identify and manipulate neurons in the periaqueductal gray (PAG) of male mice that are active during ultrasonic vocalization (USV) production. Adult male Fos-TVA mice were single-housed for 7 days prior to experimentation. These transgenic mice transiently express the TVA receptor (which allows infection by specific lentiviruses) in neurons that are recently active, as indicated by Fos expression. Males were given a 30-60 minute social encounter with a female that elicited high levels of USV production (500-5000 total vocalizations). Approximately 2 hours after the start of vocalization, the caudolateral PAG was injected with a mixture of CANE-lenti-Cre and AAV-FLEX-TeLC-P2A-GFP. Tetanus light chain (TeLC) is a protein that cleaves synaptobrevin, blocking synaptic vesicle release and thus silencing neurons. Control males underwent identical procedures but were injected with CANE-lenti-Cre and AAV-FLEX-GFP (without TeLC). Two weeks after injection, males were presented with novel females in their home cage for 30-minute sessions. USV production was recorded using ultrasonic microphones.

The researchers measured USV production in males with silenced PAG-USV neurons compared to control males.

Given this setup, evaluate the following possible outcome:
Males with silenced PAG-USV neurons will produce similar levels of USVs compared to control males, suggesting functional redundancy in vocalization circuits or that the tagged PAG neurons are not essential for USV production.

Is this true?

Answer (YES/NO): NO